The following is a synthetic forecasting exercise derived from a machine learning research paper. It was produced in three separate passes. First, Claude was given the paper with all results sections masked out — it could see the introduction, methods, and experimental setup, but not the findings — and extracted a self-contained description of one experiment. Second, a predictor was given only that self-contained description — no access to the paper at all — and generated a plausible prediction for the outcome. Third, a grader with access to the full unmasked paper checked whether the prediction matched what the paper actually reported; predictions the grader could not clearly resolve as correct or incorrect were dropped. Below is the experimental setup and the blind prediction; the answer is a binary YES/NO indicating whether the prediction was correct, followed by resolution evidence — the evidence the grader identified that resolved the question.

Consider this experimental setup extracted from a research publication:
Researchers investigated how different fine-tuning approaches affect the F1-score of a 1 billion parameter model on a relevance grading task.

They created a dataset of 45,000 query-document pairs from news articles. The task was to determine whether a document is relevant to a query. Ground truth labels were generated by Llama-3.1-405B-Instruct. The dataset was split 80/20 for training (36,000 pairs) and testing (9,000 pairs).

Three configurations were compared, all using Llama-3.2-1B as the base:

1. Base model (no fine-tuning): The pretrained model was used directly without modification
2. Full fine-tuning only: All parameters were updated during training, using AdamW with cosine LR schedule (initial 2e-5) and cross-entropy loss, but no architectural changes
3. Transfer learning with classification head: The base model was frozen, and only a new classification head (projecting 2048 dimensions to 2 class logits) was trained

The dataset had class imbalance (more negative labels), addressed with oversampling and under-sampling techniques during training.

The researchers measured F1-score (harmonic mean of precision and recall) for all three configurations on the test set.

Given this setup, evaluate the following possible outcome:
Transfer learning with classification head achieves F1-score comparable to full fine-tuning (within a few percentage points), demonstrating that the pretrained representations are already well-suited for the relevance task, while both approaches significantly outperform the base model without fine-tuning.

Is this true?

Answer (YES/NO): NO